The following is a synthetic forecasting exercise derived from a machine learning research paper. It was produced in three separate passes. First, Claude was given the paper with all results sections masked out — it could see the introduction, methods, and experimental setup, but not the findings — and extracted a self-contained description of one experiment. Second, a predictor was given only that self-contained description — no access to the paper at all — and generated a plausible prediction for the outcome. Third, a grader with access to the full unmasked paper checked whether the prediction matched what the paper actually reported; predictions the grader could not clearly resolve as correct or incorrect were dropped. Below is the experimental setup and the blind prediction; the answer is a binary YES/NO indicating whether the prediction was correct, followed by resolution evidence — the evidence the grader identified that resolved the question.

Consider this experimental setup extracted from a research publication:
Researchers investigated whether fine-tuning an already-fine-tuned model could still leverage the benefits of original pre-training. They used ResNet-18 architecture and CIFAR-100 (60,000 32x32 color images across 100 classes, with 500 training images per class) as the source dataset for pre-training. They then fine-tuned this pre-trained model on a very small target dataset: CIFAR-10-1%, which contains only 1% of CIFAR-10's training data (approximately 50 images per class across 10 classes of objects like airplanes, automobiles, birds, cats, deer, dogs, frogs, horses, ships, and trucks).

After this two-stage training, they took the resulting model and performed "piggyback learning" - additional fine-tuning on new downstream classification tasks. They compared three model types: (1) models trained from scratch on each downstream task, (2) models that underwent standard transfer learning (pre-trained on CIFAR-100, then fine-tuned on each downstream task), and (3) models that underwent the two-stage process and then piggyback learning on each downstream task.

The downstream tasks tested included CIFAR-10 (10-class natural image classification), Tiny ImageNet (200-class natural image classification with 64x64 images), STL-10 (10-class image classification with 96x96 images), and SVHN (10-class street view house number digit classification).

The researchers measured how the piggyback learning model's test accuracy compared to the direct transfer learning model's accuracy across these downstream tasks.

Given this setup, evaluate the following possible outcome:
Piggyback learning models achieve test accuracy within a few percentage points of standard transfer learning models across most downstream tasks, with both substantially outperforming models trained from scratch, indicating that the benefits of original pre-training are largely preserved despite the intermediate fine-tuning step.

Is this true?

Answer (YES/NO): YES